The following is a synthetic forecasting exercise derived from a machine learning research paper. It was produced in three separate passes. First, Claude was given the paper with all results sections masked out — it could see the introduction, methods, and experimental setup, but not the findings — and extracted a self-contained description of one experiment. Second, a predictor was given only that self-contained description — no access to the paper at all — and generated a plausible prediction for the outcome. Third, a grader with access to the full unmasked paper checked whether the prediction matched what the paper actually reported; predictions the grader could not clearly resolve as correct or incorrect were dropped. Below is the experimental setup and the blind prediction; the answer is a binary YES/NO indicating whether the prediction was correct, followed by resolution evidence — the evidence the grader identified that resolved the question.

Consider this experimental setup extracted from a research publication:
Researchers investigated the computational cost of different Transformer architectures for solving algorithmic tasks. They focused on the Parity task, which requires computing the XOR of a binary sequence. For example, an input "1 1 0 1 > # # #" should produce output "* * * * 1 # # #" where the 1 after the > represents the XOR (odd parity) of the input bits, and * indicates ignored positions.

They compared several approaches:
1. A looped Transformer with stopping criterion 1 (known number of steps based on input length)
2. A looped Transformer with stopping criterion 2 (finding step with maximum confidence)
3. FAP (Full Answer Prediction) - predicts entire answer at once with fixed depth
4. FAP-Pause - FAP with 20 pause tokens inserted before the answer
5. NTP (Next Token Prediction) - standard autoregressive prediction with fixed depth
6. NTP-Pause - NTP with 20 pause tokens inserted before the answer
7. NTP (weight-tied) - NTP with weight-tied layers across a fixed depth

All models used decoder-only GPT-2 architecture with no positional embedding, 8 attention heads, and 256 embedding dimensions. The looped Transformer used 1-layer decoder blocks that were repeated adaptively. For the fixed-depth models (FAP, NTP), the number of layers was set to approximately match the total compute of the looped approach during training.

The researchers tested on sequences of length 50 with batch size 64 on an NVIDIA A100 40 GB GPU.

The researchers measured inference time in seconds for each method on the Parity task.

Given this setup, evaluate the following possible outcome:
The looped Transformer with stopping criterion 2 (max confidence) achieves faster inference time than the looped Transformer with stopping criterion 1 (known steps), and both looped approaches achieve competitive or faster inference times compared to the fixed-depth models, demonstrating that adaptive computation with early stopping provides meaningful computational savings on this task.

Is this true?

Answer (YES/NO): NO